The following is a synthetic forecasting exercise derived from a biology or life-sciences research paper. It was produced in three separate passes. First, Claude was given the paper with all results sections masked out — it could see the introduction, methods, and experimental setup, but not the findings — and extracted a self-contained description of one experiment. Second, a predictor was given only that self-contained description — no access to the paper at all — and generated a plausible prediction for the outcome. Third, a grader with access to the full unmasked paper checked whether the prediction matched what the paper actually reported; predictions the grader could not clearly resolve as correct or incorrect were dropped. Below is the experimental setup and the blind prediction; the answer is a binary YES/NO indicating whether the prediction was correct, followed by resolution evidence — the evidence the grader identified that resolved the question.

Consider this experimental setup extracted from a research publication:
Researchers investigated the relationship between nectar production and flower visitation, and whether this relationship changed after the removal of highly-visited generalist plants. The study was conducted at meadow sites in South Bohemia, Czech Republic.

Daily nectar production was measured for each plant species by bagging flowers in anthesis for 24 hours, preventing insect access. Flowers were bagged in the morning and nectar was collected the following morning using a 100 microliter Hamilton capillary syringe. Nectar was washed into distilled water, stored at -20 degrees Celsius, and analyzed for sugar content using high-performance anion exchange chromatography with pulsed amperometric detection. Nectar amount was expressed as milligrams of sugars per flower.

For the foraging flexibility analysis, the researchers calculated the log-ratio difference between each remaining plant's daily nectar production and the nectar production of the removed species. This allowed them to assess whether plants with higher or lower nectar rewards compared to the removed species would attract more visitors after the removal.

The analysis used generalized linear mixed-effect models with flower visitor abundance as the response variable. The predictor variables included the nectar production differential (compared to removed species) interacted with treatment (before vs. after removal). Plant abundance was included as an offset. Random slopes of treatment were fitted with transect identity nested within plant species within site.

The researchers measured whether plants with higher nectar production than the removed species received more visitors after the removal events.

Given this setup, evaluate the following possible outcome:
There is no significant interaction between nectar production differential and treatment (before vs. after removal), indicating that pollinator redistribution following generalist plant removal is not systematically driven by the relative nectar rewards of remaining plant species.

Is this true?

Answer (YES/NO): NO